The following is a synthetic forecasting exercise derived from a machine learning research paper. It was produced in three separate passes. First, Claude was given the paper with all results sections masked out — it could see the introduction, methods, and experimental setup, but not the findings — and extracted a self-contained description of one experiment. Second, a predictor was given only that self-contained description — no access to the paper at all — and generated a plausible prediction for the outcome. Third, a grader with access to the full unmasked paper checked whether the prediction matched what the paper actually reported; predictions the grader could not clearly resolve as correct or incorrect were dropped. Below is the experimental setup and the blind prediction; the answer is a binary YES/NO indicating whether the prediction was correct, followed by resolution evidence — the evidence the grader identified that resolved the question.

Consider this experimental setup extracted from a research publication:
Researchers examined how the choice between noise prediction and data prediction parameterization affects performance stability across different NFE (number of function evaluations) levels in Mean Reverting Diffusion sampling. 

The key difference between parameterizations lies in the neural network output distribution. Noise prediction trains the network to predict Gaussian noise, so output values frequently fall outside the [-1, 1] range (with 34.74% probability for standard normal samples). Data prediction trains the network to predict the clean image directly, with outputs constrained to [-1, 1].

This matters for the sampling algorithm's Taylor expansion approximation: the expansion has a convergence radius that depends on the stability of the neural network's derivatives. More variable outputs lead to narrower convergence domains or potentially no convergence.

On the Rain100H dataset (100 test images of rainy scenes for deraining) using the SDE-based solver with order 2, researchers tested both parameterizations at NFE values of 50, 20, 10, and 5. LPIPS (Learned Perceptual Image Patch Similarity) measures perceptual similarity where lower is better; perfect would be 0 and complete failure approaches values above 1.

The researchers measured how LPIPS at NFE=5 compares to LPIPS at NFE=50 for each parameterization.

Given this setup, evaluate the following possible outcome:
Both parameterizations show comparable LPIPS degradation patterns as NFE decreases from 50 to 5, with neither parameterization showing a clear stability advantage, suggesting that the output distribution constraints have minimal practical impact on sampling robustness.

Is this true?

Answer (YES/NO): NO